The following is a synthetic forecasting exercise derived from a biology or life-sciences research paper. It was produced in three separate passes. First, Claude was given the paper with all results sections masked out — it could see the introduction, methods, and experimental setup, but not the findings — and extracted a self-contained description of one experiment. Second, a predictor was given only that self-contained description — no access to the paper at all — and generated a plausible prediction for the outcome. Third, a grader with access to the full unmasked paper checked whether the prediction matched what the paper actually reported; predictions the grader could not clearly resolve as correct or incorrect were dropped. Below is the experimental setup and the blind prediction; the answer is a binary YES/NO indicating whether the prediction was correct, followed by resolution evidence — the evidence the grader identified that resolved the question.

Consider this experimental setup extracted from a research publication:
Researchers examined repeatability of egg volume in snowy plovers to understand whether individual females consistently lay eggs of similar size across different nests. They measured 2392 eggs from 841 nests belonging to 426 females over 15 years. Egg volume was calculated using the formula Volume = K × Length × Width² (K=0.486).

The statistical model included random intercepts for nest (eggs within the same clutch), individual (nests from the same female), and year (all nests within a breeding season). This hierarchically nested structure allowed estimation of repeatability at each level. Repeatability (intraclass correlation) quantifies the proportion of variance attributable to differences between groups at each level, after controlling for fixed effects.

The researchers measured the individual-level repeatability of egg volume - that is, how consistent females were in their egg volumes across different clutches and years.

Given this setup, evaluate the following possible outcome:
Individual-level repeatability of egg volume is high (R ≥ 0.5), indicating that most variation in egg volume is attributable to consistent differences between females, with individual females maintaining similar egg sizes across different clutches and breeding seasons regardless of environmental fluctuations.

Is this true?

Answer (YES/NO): NO